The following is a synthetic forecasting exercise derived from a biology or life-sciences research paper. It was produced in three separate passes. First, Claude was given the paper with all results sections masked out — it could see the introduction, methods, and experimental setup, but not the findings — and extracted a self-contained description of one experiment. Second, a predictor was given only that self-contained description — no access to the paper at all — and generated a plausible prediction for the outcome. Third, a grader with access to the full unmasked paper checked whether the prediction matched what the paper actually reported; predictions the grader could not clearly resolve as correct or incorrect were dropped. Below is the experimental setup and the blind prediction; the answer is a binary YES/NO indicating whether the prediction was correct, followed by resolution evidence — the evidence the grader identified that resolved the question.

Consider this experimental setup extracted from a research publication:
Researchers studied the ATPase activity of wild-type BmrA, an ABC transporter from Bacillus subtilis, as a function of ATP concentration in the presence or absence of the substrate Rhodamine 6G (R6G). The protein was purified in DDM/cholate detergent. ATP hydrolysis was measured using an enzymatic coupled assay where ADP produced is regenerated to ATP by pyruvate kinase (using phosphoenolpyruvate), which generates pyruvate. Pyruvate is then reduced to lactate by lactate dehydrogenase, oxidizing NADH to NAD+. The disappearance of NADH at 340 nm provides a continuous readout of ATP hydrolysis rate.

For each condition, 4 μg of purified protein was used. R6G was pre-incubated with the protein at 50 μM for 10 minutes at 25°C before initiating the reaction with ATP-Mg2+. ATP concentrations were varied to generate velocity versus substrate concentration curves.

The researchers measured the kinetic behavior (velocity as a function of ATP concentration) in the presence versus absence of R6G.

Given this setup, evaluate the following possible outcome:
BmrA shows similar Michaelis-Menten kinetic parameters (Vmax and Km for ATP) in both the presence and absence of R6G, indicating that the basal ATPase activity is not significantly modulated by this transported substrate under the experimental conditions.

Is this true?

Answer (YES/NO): NO